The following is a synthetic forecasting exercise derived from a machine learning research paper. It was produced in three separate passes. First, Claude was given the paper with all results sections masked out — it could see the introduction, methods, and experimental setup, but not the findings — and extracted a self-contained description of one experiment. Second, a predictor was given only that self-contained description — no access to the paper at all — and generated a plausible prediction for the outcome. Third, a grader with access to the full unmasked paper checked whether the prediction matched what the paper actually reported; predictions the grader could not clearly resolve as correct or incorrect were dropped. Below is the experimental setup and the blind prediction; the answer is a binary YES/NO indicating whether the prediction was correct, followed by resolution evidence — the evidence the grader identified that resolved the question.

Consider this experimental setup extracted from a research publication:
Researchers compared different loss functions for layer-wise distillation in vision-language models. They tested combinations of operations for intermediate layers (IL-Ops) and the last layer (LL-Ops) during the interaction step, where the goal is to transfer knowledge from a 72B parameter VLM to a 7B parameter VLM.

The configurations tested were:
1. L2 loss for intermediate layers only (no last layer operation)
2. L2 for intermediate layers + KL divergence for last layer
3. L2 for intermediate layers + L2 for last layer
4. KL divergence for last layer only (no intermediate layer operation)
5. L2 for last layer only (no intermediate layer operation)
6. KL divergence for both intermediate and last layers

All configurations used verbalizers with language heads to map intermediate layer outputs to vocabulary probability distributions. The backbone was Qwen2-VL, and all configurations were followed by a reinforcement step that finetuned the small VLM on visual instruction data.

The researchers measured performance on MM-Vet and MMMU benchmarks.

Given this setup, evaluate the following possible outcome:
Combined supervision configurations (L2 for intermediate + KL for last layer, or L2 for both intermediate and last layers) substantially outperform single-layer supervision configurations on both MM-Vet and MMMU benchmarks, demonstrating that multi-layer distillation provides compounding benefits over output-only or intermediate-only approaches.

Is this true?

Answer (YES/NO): NO